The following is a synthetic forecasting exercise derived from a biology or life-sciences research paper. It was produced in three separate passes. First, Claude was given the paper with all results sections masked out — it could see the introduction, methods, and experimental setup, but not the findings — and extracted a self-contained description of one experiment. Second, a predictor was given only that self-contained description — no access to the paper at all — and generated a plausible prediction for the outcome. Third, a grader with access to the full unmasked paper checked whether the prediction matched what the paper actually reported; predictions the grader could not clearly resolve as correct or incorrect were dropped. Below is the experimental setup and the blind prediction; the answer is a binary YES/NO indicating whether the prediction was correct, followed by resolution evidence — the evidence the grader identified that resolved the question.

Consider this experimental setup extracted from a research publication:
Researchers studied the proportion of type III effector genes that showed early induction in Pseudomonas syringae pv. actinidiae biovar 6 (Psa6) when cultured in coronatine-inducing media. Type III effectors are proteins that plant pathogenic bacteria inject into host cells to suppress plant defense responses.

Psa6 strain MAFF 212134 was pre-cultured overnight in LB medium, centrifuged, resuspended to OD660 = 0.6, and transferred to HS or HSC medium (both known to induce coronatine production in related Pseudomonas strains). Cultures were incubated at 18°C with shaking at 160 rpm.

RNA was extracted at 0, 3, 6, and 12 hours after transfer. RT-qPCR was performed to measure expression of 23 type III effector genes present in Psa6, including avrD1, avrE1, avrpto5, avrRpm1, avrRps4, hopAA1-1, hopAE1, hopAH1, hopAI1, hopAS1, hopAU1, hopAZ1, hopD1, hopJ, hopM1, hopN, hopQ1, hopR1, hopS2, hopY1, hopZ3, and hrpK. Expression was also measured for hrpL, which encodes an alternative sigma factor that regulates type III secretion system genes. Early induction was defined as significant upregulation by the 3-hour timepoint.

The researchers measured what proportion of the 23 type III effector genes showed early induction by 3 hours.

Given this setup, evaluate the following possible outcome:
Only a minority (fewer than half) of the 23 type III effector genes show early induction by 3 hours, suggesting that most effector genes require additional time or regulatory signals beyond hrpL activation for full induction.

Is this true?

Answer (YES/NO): NO